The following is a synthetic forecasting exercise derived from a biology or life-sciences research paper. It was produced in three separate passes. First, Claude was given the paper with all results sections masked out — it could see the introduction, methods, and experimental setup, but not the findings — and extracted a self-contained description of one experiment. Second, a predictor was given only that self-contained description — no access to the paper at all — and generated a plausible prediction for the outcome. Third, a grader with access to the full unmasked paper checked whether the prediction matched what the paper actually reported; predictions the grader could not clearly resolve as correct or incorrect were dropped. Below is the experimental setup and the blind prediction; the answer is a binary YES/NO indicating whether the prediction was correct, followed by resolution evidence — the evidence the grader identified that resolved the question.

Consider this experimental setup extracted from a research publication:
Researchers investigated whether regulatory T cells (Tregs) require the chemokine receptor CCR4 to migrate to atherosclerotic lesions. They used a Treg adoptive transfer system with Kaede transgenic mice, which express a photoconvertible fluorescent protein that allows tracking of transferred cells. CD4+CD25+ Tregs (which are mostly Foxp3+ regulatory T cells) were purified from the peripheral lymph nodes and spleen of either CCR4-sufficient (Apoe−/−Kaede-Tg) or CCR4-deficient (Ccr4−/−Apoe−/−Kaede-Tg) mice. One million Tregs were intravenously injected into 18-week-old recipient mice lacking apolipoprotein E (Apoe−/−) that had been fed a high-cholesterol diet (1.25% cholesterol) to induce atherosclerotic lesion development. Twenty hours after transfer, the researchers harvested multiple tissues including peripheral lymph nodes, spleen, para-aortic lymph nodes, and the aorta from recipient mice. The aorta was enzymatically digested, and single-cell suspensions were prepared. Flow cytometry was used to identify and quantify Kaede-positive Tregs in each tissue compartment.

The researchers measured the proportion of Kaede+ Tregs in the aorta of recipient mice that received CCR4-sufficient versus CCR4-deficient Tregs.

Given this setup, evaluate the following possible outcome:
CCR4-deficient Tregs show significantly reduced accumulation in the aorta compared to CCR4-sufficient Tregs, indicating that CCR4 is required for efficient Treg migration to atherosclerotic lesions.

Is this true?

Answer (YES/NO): YES